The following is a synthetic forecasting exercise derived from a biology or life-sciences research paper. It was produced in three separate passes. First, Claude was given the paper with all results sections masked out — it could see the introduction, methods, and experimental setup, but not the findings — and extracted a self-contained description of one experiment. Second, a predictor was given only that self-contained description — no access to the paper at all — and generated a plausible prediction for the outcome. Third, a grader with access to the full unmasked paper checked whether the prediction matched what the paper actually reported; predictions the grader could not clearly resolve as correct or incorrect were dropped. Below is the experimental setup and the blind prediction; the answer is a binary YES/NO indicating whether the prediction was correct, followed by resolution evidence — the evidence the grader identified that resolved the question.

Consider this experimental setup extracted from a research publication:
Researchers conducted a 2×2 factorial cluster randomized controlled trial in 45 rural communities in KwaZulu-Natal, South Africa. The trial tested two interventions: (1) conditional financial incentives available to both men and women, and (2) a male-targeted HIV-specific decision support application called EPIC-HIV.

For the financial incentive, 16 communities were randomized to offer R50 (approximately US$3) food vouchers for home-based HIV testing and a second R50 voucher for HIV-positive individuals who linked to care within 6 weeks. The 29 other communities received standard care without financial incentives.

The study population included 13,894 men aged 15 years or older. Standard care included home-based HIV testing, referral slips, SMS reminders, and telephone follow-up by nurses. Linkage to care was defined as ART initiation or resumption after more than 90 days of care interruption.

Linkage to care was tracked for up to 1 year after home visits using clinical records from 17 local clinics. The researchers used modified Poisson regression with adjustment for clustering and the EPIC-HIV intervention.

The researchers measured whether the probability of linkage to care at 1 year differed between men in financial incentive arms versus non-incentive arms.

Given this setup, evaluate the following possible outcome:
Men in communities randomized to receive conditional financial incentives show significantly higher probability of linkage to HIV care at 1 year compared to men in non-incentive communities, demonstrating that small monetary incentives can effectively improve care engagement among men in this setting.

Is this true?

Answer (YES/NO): NO